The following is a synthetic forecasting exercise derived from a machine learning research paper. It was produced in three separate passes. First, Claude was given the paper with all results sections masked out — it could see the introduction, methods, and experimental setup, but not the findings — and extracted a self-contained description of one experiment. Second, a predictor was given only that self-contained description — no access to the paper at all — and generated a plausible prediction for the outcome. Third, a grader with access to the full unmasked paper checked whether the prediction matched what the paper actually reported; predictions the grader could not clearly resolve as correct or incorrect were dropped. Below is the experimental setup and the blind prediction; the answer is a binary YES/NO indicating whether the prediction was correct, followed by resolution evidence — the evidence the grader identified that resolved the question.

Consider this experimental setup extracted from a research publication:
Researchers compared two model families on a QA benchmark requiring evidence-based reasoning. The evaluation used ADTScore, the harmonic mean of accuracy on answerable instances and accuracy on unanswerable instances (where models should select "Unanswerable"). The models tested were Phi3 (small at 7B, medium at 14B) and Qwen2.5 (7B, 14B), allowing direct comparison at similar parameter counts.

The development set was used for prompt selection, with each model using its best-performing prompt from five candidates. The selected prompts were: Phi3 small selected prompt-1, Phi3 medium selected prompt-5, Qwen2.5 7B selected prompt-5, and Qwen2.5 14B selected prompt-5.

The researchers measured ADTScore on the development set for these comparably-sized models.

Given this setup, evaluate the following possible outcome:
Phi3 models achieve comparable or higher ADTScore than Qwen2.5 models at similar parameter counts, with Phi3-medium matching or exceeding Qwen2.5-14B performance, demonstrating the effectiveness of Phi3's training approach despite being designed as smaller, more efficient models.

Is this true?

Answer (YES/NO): NO